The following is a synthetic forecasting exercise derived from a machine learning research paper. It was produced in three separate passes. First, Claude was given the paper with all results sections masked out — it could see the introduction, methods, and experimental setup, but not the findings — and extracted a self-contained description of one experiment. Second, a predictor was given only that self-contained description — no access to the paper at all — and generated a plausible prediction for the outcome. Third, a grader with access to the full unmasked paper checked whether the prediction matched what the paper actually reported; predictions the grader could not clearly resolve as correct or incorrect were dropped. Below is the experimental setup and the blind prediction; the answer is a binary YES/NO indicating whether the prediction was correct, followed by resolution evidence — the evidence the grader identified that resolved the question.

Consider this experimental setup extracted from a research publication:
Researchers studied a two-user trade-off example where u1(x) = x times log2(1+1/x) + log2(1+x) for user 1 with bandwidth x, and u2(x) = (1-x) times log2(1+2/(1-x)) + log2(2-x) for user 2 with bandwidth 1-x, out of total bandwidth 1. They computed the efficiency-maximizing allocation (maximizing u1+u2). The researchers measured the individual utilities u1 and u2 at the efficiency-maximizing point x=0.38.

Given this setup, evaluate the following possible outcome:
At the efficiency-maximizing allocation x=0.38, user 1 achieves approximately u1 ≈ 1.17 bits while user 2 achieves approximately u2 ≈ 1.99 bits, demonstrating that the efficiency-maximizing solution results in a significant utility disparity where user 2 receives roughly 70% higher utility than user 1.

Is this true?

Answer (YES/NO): NO